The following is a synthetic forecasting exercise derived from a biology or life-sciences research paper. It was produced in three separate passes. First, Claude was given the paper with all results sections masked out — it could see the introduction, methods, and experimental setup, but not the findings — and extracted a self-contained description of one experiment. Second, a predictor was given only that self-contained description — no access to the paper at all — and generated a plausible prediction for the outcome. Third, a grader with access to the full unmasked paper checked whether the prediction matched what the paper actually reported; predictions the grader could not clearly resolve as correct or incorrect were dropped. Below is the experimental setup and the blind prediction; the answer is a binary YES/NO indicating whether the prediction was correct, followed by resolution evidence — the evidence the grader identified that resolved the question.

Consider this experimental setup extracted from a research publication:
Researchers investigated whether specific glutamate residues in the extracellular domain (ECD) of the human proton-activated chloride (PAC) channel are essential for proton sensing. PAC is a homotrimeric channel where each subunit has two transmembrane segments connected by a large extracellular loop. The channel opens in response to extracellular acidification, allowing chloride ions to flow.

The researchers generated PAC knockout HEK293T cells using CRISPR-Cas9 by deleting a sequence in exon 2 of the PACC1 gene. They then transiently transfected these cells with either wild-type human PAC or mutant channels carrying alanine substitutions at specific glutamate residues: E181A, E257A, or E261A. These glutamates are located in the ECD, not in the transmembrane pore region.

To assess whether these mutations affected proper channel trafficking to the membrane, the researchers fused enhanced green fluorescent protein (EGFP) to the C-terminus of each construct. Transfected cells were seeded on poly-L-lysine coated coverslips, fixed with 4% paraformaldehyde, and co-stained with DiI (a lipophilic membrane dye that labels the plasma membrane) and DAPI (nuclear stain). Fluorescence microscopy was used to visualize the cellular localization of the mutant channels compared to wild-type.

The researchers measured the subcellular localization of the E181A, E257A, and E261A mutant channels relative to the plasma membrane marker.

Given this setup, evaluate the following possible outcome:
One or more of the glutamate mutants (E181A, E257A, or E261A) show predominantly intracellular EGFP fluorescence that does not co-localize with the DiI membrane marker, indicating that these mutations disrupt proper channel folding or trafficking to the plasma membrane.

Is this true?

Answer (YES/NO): NO